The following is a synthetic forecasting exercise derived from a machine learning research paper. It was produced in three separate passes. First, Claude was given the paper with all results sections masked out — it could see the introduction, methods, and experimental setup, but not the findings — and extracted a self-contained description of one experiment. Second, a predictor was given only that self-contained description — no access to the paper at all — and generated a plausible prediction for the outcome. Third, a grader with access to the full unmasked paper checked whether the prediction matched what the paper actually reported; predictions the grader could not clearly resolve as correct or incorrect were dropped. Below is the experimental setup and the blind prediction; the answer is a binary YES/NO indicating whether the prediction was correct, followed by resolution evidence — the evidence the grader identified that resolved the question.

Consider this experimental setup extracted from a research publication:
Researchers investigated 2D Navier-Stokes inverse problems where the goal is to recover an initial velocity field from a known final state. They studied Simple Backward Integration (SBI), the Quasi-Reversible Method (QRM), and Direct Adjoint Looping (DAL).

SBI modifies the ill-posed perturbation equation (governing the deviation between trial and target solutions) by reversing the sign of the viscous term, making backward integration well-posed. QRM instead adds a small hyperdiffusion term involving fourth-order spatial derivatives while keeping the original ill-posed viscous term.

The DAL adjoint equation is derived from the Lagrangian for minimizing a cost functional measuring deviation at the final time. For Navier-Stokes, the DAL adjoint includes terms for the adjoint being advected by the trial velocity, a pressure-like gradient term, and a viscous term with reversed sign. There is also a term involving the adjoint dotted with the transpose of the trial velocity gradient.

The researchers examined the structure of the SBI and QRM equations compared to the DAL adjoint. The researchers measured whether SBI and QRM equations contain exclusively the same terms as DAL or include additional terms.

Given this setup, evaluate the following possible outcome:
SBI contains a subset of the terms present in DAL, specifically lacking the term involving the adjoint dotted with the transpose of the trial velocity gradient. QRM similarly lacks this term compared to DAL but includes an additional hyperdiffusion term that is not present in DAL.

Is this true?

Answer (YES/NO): NO